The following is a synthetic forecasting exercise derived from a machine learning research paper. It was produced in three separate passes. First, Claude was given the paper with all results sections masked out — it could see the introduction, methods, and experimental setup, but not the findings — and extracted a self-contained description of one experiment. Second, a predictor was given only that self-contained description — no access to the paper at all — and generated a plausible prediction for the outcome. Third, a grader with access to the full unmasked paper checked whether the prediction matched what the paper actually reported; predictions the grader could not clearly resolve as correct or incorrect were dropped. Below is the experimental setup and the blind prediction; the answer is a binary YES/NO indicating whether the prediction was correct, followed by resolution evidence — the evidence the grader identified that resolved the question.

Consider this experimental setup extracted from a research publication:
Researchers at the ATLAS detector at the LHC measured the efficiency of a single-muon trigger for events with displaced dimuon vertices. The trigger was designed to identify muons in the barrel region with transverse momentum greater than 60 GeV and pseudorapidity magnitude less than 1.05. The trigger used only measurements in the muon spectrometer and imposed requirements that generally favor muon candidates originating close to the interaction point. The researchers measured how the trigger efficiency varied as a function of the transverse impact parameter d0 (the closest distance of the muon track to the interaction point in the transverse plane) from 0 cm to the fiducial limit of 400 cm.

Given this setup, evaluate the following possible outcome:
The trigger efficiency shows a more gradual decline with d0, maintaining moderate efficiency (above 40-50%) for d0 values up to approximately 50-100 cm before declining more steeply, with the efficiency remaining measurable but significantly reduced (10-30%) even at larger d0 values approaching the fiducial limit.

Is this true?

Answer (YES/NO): NO